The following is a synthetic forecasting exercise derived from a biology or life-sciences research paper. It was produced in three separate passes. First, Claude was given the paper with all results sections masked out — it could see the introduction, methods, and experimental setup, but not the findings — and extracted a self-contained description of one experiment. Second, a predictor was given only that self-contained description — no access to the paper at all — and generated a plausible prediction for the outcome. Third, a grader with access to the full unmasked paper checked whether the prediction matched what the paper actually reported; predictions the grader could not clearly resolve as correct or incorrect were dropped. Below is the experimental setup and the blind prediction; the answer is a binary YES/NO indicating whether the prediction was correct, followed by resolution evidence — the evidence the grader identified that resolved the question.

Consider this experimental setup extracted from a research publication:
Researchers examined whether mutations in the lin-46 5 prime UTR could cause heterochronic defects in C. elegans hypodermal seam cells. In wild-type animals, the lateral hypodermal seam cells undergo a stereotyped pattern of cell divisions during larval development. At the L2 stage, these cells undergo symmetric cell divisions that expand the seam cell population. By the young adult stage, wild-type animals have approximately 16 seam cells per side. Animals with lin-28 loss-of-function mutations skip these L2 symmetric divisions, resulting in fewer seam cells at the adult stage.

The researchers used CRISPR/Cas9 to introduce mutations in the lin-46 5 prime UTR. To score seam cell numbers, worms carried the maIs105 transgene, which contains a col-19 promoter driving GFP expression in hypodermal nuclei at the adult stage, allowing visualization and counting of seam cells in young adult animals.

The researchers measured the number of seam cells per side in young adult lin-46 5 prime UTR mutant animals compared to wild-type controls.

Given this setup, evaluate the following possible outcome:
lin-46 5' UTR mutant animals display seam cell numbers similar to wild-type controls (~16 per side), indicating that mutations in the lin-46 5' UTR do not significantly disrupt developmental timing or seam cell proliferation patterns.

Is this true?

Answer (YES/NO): NO